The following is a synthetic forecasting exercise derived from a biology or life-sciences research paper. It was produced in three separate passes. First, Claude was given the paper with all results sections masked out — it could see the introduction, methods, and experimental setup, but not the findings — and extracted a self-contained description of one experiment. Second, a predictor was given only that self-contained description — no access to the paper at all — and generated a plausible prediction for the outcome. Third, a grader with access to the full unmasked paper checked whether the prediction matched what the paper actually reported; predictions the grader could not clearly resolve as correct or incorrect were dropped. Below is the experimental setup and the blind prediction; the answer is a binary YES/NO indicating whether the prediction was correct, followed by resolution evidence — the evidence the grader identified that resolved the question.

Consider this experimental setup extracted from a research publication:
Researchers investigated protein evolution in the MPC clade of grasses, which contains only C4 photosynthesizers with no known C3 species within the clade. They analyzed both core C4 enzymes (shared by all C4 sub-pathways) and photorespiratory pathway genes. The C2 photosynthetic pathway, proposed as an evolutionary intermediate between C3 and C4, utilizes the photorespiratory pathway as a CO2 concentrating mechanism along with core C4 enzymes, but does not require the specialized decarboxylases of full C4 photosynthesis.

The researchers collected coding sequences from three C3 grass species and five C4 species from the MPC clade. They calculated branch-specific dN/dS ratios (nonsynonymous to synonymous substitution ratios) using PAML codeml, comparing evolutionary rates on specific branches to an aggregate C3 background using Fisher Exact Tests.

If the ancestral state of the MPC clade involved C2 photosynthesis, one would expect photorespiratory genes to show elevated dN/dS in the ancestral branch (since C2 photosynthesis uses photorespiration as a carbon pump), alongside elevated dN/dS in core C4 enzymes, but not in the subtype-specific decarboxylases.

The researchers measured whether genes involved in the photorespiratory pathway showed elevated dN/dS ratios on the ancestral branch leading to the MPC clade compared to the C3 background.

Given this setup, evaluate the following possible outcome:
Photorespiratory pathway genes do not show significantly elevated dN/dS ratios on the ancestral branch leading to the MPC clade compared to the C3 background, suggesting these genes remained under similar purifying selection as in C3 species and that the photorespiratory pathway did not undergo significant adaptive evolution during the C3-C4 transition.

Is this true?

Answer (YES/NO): NO